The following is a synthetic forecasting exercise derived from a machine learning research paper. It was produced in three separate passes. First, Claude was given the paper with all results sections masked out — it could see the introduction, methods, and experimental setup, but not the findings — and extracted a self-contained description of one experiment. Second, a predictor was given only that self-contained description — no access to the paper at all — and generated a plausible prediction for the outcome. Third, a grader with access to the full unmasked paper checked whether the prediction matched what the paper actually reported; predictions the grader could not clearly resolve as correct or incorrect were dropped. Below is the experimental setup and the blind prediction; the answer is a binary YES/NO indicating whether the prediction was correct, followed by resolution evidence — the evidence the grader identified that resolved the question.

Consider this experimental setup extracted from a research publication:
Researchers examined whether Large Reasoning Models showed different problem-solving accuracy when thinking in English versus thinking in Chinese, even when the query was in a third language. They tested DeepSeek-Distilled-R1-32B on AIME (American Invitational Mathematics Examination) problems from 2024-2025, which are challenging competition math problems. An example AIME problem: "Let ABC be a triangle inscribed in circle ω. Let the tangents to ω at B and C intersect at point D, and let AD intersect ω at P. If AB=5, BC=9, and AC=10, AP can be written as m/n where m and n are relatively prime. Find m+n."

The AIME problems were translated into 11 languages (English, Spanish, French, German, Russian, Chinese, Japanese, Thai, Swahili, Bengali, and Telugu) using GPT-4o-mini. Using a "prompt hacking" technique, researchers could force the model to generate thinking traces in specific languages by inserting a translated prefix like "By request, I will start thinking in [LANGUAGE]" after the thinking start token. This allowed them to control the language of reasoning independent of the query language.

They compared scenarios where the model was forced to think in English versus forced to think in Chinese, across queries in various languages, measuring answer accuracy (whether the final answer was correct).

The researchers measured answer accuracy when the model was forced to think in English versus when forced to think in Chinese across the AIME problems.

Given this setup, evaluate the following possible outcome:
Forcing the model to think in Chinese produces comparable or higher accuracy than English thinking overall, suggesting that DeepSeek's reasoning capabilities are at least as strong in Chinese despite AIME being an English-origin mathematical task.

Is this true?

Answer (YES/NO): NO